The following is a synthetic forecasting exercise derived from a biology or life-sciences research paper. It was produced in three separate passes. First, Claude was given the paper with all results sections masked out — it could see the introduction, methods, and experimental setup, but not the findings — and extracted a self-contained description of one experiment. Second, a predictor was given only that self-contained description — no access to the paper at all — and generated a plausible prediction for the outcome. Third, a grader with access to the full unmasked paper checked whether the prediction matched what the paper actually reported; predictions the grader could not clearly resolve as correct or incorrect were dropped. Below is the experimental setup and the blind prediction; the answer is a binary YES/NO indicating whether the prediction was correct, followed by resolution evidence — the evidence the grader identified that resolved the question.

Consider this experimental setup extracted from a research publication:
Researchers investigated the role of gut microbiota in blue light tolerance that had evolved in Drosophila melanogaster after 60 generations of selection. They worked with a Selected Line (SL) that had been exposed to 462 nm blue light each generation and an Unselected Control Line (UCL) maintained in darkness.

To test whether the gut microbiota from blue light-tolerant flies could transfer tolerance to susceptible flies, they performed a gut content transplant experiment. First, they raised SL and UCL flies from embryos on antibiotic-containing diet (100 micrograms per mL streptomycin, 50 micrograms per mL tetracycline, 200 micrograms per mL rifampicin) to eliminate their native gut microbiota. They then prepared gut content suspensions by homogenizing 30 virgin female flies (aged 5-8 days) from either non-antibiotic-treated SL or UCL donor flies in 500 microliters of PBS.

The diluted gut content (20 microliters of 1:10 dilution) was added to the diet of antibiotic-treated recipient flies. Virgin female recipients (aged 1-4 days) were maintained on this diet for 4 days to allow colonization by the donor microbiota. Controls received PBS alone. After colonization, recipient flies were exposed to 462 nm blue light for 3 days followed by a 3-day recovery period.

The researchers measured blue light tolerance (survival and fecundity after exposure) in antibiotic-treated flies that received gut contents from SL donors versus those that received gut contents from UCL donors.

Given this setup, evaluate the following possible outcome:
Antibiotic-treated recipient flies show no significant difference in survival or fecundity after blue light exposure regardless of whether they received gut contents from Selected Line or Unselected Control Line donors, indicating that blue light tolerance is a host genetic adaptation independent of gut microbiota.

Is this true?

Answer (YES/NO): NO